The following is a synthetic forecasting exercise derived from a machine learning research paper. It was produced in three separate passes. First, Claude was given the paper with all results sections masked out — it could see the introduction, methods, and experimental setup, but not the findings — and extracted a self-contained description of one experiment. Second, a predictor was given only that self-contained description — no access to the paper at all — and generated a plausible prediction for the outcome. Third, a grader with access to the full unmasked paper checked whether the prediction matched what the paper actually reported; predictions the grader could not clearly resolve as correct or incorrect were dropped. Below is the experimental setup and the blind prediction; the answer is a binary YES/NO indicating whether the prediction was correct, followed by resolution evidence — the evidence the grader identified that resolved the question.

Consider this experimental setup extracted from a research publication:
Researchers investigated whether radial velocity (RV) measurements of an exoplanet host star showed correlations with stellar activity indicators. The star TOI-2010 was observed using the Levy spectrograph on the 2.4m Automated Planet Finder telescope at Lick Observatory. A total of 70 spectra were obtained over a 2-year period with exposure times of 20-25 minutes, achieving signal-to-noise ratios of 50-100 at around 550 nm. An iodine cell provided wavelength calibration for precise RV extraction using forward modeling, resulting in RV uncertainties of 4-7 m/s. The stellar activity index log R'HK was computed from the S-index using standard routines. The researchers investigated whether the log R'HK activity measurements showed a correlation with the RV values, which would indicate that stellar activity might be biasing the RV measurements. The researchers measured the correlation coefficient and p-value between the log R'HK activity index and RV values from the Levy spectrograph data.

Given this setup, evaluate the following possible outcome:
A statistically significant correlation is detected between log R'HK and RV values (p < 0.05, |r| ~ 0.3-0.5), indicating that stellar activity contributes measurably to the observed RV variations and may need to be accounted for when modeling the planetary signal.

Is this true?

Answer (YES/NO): NO